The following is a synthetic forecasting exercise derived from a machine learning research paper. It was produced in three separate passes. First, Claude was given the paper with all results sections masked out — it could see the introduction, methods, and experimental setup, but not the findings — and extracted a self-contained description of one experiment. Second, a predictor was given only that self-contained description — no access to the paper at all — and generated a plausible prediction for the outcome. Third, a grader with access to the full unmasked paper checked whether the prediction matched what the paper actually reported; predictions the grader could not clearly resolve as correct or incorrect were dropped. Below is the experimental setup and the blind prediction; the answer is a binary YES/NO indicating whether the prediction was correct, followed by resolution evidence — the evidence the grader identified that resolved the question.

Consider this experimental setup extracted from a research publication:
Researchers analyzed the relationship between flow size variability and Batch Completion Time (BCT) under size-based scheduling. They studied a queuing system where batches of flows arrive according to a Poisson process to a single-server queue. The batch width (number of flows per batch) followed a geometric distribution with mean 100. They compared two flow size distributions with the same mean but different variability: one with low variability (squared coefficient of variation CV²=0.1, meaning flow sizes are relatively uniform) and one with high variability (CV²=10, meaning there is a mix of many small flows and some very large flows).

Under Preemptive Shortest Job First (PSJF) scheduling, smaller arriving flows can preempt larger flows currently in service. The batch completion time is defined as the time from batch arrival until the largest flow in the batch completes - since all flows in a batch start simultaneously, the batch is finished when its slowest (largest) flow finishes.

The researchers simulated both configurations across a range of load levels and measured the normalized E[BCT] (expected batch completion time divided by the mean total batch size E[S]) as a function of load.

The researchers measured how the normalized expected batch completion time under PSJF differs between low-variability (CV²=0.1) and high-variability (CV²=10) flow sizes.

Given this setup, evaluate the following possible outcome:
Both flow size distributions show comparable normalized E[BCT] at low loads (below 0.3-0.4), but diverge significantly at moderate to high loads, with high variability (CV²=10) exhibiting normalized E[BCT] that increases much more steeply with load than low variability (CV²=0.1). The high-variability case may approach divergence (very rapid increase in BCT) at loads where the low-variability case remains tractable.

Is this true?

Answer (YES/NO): NO